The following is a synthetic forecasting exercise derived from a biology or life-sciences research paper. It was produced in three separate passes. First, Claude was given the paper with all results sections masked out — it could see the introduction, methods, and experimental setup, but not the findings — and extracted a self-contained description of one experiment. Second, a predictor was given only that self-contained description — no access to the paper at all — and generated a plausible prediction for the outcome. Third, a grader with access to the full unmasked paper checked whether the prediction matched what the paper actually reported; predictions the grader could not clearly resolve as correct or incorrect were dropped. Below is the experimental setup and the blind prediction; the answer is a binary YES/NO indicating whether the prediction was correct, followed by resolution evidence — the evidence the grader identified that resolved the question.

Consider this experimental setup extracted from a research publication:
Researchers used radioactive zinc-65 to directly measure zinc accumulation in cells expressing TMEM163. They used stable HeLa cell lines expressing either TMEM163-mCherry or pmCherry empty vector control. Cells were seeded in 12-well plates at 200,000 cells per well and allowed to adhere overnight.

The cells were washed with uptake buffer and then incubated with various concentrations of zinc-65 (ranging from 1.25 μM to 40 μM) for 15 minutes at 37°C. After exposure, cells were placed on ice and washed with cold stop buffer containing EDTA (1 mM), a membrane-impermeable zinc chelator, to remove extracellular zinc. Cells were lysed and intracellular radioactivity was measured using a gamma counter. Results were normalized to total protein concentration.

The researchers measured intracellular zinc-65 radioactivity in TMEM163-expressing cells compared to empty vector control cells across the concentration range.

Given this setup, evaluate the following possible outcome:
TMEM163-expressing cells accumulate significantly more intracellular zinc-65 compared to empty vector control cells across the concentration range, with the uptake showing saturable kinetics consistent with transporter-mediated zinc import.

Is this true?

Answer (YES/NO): NO